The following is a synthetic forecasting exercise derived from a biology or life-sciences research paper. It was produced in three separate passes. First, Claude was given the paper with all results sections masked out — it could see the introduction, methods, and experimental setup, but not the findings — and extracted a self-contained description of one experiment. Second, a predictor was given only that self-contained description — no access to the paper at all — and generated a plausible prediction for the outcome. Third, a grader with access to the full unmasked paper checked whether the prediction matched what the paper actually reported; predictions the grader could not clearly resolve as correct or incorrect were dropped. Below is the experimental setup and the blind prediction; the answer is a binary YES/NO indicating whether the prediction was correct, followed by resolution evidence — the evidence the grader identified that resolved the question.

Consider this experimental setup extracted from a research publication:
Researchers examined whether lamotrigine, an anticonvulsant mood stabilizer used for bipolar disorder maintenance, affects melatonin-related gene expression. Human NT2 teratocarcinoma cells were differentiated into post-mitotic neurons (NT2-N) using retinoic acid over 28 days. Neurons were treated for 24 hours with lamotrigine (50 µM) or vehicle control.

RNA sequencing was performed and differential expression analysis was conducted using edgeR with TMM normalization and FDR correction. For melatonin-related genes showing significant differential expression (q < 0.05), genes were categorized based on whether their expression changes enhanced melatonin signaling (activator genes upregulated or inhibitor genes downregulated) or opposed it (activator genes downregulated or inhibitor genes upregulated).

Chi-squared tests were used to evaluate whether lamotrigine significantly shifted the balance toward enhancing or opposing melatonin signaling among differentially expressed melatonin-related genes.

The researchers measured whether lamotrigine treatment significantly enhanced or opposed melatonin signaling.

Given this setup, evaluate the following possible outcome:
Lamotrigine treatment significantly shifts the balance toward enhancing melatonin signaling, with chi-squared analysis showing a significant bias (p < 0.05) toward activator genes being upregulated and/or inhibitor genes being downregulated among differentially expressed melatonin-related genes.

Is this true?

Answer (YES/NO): NO